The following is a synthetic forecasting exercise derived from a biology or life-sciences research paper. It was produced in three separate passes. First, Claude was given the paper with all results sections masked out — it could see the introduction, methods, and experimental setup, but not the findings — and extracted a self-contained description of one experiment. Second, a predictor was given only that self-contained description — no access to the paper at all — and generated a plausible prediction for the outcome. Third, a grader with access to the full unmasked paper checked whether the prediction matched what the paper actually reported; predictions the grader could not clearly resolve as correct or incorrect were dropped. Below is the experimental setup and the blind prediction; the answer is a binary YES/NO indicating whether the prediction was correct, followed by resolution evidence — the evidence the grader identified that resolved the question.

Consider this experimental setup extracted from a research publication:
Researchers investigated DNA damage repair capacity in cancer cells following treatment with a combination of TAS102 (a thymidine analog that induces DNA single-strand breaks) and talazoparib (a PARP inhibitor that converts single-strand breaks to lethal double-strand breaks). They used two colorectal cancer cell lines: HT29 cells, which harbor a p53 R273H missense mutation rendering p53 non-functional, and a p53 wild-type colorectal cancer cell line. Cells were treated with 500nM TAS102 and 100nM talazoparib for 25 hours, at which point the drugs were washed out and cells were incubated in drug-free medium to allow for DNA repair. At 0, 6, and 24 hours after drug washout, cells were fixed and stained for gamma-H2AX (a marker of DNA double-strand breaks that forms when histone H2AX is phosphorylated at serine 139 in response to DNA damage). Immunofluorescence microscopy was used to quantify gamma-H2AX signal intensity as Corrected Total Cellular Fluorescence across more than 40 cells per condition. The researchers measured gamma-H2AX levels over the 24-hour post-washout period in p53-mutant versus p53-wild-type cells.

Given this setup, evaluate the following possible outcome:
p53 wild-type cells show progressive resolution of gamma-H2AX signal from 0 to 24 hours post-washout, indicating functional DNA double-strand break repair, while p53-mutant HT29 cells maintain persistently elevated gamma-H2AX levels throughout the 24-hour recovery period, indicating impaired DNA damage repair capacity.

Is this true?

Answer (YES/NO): YES